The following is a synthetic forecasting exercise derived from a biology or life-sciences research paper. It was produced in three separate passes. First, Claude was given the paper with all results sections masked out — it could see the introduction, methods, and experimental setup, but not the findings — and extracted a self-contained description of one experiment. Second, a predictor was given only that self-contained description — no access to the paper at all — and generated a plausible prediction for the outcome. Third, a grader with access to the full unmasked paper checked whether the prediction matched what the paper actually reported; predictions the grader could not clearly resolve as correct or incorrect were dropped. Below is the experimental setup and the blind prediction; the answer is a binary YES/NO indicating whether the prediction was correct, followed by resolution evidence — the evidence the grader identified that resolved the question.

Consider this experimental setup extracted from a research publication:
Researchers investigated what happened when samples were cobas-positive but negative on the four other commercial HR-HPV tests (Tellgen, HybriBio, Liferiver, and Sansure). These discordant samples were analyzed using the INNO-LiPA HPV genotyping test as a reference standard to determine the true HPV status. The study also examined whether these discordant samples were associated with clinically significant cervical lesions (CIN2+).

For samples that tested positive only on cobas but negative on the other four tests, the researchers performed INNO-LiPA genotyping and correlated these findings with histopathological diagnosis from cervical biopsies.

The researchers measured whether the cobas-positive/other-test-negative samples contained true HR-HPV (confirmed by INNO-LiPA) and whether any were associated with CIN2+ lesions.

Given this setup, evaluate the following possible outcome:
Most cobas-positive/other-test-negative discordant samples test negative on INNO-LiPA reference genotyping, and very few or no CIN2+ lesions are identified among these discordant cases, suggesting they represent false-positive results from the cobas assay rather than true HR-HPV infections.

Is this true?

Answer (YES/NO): NO